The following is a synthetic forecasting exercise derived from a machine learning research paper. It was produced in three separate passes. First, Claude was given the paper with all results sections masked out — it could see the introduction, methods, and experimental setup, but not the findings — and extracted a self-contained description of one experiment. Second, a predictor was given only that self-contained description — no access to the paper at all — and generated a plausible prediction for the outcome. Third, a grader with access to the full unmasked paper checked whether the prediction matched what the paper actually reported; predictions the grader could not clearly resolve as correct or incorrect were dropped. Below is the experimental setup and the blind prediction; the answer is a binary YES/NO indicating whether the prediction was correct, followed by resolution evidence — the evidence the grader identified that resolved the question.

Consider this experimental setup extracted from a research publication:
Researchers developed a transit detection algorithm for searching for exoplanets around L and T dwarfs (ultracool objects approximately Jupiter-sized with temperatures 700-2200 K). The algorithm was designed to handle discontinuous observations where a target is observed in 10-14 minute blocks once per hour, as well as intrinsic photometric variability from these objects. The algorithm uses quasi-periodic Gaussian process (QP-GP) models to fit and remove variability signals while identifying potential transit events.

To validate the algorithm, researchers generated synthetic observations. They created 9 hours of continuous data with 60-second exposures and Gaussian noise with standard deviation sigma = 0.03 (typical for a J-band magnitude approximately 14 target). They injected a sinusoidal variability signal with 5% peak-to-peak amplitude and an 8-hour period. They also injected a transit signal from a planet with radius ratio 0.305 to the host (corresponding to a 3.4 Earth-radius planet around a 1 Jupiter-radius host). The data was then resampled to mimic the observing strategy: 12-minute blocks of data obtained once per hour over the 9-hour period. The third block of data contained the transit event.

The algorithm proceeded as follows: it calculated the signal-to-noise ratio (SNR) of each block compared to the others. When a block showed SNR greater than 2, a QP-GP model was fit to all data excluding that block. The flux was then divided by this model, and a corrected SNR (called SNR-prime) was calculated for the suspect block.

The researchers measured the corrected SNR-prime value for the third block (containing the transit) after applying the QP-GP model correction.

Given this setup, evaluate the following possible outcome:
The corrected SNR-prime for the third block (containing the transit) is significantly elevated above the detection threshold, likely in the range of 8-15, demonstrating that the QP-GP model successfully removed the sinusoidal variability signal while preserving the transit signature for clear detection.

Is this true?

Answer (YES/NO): NO